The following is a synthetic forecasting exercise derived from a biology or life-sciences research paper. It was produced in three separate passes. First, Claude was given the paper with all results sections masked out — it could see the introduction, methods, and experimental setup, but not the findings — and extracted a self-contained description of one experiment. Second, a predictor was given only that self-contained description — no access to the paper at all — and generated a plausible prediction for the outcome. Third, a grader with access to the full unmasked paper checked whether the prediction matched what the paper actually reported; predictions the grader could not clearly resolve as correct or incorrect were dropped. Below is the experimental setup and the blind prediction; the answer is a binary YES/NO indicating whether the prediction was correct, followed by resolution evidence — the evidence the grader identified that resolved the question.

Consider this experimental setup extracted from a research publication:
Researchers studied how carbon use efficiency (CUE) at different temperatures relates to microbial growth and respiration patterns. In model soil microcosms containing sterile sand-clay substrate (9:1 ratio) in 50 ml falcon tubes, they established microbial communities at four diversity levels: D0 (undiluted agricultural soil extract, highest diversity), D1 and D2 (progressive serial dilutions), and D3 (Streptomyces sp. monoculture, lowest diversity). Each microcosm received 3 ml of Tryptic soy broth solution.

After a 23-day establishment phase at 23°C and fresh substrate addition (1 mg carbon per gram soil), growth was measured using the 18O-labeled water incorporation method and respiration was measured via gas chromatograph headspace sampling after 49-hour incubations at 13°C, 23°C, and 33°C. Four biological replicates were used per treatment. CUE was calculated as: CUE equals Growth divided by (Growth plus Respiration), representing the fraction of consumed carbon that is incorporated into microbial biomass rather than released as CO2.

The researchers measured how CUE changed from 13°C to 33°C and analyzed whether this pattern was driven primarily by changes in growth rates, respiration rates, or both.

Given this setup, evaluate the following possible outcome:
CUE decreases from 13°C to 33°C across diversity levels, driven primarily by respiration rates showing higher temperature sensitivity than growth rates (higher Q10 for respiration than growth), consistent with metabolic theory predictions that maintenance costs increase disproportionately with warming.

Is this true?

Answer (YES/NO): NO